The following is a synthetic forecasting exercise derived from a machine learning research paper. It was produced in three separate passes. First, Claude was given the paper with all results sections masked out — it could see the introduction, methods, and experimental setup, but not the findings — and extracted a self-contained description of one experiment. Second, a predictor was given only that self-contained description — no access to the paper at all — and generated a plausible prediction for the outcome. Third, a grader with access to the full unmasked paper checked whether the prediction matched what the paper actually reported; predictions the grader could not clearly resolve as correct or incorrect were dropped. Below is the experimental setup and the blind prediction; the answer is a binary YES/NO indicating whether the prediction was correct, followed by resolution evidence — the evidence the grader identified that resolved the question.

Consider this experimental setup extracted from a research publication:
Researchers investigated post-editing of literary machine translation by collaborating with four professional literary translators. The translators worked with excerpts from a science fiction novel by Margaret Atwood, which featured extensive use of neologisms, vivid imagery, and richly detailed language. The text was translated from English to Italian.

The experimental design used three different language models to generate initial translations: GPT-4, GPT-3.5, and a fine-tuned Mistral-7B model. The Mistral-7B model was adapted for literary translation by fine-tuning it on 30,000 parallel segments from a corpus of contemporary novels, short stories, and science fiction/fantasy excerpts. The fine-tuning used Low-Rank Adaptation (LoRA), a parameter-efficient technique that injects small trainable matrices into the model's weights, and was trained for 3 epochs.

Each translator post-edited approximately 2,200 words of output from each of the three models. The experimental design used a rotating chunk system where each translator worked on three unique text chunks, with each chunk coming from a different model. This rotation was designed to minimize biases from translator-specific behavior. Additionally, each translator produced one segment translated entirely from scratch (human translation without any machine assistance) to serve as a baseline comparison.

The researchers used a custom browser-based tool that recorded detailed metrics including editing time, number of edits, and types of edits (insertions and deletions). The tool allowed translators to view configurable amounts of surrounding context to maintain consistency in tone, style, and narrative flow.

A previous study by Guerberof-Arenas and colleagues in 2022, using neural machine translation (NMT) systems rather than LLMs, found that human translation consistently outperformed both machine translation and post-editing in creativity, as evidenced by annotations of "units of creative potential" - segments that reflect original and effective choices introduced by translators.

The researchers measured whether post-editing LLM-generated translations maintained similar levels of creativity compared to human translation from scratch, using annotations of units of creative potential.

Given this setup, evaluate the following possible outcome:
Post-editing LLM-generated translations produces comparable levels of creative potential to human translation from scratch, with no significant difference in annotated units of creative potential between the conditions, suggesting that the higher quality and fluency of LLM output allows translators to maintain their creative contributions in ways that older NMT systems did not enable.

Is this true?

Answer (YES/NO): YES